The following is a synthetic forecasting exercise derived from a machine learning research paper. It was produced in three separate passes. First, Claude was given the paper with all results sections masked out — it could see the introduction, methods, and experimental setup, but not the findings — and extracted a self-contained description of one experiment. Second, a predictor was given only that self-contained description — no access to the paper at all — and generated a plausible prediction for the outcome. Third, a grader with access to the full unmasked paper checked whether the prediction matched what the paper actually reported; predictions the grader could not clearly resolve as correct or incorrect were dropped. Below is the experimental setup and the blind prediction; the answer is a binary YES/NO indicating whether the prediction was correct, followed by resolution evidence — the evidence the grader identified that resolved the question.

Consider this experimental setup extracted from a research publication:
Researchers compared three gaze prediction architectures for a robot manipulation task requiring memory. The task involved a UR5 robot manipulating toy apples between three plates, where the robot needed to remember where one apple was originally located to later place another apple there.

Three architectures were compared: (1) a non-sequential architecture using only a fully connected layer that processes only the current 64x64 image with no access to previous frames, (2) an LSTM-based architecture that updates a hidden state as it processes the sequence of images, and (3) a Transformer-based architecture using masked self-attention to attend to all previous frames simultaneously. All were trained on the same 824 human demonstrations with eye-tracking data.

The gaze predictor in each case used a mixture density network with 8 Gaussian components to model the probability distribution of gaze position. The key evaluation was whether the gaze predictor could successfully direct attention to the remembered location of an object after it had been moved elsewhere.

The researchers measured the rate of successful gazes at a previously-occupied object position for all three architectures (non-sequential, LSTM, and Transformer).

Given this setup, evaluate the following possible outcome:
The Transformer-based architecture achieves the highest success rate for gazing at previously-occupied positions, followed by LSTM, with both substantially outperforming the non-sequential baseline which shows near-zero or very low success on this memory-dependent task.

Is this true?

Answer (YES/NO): NO